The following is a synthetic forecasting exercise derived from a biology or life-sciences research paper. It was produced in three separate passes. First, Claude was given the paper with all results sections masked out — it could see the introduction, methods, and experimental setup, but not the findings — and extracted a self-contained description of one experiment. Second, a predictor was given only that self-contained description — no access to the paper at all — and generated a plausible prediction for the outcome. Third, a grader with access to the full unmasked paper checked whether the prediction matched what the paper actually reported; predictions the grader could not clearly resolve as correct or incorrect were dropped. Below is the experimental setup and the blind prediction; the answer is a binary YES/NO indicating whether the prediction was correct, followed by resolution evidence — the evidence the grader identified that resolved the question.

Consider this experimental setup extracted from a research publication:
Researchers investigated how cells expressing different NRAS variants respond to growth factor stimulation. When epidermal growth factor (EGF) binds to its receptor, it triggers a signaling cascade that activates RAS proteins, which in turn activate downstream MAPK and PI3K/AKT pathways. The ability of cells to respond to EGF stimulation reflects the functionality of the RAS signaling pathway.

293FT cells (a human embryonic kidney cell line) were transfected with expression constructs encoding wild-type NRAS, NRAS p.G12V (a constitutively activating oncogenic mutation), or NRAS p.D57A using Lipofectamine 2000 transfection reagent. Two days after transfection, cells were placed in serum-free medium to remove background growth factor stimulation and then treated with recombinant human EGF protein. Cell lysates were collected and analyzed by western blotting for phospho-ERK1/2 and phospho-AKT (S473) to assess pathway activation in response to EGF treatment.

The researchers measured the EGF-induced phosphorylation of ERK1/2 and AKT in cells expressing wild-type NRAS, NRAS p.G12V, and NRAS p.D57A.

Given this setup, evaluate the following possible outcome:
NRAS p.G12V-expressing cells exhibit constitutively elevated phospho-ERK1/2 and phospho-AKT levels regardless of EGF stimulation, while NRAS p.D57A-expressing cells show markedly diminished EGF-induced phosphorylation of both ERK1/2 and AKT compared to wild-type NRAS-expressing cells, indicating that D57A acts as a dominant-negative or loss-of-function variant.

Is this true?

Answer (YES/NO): NO